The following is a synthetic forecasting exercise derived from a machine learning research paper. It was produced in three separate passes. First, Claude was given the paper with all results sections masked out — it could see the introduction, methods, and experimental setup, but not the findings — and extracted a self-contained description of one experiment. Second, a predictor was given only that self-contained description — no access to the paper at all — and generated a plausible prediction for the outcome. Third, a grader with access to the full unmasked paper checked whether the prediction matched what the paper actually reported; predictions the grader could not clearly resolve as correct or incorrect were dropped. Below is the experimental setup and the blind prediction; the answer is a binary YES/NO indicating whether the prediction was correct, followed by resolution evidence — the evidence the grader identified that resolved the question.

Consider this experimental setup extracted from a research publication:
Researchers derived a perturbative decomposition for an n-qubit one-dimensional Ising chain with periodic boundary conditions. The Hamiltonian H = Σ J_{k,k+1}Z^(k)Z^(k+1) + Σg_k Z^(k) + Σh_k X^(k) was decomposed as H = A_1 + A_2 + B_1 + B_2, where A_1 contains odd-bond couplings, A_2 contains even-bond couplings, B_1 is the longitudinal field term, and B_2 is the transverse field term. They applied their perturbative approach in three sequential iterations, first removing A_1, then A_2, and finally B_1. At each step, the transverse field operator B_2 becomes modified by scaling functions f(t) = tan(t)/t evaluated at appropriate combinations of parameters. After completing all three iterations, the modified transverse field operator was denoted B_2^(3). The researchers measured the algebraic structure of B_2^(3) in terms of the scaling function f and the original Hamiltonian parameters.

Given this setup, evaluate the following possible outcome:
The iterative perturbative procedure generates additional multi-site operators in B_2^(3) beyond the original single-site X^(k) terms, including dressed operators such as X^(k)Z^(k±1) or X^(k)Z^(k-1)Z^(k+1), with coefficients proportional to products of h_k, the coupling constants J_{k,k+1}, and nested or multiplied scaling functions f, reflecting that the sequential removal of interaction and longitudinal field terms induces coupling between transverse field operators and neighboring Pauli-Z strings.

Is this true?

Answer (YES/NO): NO